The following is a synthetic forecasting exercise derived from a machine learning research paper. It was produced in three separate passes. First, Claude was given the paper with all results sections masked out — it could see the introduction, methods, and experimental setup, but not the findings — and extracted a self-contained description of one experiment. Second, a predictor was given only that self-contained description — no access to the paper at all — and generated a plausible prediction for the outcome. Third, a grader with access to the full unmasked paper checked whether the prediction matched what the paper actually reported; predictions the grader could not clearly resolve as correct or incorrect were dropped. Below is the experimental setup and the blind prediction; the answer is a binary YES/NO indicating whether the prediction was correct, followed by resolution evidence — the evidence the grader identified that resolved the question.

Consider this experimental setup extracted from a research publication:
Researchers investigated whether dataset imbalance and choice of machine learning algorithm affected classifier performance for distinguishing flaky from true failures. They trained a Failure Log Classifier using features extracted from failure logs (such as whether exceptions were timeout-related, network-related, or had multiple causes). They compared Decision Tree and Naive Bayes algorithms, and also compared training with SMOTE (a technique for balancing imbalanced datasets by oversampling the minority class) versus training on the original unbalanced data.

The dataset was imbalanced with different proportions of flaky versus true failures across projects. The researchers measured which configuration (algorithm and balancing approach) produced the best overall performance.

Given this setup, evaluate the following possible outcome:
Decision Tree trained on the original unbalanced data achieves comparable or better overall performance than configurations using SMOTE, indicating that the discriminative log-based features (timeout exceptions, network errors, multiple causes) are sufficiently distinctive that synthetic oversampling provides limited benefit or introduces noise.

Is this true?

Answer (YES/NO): YES